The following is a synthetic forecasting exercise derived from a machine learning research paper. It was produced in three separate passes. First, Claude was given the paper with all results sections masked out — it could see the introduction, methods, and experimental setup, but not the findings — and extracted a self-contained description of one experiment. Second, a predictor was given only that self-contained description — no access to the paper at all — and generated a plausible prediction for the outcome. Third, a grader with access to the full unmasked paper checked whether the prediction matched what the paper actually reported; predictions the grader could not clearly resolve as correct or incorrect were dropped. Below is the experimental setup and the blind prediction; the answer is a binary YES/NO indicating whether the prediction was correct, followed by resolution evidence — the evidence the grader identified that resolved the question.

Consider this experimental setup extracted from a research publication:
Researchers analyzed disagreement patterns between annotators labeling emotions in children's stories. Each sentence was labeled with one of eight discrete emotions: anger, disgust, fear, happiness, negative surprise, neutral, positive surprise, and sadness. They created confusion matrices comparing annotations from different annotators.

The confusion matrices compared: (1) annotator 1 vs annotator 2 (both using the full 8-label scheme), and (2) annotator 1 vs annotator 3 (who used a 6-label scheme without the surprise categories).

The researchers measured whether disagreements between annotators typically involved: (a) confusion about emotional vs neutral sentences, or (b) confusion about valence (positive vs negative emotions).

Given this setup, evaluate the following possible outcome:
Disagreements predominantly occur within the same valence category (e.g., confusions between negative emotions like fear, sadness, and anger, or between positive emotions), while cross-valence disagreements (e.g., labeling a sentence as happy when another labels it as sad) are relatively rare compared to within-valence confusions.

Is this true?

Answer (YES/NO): NO